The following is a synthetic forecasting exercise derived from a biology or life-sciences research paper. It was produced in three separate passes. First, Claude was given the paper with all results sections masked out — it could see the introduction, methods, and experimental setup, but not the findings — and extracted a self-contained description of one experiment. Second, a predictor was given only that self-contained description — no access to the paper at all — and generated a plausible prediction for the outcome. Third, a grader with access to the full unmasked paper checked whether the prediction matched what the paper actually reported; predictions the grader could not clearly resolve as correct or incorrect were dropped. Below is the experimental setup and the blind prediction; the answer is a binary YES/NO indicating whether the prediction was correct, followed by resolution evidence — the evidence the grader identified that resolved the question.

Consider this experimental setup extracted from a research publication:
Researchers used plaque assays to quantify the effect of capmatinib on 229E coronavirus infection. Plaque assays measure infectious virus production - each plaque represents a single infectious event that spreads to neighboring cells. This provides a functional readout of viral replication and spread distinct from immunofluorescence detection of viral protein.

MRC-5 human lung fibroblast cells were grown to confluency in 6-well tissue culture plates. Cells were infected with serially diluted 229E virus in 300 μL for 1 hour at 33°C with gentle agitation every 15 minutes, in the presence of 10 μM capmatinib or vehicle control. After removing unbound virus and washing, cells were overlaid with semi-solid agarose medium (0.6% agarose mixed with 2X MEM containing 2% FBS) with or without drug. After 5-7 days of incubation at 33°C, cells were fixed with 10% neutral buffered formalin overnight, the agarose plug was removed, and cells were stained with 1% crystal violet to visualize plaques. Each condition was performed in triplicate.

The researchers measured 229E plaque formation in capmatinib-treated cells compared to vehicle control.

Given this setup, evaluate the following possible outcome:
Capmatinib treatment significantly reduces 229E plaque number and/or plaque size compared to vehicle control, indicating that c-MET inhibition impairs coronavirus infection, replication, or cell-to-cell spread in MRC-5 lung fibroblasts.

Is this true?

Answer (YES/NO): NO